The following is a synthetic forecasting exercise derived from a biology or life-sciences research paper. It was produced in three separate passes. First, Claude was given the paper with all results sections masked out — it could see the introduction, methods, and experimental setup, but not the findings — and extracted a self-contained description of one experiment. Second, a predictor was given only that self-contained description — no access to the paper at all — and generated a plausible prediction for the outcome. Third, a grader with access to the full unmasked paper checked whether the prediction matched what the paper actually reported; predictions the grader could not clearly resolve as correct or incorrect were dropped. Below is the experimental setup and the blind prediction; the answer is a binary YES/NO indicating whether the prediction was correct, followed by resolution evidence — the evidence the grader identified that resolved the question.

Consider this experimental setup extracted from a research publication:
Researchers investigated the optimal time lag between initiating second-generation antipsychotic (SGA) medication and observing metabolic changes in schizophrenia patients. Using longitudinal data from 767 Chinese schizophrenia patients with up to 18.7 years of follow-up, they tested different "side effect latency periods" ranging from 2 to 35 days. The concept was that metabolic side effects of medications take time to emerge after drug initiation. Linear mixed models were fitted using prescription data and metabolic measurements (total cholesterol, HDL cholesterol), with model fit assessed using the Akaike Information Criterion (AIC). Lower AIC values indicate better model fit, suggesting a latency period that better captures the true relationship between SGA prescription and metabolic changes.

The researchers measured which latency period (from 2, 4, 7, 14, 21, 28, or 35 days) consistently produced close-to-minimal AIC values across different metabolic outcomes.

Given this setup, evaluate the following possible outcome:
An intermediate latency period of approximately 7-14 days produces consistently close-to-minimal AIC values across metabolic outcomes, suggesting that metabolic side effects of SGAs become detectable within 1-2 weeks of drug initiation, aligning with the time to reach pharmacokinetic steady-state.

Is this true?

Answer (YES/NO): NO